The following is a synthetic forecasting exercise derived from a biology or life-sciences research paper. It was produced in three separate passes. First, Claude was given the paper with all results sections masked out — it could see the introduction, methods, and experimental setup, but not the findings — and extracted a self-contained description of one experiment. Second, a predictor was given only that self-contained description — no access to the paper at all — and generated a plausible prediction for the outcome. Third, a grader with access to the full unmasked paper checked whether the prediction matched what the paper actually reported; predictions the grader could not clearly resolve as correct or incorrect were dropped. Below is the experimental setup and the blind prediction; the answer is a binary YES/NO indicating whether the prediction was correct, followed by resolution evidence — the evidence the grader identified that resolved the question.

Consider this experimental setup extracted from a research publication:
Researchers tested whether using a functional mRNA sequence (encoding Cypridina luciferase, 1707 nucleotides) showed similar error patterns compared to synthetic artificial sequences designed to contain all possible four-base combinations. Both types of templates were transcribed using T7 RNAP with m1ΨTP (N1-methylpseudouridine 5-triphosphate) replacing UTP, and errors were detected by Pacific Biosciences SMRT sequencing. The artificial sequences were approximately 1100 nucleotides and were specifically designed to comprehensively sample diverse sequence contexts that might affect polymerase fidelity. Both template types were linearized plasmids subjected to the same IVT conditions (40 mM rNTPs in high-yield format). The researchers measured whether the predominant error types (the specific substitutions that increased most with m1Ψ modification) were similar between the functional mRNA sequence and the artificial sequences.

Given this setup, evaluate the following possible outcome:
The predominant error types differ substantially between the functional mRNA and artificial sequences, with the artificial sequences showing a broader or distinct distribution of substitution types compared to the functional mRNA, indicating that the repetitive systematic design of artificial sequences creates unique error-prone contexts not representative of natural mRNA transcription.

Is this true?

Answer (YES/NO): NO